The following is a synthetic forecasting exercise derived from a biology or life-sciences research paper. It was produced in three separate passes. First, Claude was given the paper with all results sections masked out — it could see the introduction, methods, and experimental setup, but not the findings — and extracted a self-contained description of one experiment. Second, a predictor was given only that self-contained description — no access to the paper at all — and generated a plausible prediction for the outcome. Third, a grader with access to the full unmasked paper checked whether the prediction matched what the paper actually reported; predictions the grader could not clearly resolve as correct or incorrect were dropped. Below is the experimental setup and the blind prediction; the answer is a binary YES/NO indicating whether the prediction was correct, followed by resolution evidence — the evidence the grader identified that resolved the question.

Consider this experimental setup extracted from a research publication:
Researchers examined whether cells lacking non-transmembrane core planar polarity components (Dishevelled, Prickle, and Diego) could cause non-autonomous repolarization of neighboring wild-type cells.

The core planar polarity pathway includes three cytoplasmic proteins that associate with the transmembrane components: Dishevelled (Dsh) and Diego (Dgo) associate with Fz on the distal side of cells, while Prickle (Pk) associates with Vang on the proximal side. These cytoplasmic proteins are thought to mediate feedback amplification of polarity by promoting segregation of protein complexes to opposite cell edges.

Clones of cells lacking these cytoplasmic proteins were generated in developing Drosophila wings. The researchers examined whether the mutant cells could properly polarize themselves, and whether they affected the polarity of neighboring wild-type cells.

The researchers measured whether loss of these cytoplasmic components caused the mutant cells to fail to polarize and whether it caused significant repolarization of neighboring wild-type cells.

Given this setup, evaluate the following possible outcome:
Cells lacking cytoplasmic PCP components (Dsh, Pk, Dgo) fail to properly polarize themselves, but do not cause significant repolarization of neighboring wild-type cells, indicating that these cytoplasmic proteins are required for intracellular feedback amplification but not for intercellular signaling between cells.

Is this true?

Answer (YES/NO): YES